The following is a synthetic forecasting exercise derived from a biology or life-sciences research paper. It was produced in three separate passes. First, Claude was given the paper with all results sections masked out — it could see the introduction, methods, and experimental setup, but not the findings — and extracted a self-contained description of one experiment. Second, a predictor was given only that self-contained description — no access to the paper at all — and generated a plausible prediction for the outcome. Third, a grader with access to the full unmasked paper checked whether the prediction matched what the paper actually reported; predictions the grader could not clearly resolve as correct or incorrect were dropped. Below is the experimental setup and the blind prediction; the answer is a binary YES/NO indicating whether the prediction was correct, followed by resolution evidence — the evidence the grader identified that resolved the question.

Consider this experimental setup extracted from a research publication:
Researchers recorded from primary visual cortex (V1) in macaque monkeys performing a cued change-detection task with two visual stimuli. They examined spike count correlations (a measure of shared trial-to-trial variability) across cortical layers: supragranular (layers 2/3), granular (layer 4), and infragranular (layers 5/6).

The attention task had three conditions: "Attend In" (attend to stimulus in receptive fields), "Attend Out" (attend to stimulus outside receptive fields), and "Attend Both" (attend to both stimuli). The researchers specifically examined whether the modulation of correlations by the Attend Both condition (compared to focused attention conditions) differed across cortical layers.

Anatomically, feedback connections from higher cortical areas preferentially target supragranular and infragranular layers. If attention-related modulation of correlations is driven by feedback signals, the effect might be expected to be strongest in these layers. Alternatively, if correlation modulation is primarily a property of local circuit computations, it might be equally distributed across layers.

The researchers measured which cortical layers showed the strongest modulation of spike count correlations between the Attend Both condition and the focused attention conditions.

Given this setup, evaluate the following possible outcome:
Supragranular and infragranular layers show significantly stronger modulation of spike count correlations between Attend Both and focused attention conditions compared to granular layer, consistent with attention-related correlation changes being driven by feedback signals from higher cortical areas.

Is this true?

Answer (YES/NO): NO